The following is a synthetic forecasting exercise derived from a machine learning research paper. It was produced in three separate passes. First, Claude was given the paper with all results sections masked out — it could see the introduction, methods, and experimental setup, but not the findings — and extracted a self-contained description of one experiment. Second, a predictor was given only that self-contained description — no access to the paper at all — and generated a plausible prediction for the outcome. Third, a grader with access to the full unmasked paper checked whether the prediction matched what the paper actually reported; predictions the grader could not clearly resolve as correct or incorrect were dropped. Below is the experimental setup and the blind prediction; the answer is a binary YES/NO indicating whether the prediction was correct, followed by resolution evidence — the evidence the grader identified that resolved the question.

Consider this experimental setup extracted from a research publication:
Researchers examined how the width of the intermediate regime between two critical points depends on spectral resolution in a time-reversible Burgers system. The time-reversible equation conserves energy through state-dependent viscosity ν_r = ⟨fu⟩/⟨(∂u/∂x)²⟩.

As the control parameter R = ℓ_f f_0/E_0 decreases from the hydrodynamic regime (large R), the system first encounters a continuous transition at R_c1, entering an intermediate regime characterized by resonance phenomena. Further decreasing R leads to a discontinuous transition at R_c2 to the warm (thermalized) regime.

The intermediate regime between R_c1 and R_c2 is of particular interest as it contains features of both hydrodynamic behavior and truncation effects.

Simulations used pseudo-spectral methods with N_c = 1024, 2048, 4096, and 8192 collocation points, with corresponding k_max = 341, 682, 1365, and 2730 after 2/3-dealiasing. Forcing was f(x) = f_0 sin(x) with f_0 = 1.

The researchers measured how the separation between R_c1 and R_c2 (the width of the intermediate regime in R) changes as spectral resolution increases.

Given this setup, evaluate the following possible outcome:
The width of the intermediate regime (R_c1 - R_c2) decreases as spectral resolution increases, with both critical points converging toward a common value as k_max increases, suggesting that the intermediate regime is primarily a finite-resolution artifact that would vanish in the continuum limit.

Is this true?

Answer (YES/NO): NO